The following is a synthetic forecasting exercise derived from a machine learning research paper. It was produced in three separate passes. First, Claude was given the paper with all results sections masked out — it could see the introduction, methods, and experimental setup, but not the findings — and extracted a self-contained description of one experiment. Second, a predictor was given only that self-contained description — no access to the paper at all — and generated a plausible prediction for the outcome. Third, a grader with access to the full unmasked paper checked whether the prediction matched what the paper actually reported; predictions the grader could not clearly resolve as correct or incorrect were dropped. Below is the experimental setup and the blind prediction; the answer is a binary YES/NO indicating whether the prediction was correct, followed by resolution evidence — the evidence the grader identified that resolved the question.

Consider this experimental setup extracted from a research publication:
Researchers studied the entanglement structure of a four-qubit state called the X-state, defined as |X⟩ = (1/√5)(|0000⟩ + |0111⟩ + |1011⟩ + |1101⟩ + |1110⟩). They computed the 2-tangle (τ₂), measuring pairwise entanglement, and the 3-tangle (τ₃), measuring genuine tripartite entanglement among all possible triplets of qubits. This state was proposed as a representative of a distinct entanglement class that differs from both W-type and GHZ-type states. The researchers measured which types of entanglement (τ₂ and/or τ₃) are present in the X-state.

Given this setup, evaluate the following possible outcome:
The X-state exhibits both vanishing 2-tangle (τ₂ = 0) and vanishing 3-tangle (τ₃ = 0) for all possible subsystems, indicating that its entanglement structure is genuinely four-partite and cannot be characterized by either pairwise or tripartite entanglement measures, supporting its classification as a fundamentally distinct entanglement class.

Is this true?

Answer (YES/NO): NO